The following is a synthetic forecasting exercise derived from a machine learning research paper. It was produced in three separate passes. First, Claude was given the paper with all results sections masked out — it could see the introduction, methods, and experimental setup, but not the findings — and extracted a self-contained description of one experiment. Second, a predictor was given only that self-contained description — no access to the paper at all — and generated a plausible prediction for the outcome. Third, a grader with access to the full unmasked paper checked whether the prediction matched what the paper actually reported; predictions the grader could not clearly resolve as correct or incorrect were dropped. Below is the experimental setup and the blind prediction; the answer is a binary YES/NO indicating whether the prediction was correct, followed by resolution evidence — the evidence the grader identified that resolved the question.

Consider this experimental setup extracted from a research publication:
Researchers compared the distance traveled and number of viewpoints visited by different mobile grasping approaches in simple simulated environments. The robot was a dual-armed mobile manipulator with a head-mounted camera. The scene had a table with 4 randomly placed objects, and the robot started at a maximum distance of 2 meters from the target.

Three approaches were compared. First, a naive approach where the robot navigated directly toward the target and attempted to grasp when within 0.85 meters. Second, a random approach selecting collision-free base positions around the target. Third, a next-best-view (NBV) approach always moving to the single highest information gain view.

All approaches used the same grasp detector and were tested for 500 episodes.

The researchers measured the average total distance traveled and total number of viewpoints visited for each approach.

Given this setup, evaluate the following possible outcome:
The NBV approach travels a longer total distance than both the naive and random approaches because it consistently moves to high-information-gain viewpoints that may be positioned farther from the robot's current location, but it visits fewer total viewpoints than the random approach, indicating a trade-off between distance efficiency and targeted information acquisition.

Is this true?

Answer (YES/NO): NO